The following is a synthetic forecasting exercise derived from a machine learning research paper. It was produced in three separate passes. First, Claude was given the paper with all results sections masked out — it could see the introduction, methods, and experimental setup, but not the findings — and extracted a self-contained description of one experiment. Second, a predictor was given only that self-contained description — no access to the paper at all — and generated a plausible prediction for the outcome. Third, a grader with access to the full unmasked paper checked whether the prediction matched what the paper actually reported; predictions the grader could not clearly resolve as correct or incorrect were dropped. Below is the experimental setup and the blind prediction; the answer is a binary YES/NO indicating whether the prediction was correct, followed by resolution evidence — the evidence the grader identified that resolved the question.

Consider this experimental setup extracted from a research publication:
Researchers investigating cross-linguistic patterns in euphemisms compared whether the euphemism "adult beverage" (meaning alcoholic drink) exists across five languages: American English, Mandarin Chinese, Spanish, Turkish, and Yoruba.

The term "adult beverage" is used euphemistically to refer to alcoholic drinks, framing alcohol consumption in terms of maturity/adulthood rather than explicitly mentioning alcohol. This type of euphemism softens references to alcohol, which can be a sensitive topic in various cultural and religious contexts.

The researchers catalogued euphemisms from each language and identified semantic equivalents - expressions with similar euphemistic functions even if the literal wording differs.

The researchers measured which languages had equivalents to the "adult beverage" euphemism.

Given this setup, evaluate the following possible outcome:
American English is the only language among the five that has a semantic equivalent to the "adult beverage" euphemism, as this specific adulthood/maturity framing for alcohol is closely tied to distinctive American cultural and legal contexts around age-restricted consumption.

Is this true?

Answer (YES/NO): NO